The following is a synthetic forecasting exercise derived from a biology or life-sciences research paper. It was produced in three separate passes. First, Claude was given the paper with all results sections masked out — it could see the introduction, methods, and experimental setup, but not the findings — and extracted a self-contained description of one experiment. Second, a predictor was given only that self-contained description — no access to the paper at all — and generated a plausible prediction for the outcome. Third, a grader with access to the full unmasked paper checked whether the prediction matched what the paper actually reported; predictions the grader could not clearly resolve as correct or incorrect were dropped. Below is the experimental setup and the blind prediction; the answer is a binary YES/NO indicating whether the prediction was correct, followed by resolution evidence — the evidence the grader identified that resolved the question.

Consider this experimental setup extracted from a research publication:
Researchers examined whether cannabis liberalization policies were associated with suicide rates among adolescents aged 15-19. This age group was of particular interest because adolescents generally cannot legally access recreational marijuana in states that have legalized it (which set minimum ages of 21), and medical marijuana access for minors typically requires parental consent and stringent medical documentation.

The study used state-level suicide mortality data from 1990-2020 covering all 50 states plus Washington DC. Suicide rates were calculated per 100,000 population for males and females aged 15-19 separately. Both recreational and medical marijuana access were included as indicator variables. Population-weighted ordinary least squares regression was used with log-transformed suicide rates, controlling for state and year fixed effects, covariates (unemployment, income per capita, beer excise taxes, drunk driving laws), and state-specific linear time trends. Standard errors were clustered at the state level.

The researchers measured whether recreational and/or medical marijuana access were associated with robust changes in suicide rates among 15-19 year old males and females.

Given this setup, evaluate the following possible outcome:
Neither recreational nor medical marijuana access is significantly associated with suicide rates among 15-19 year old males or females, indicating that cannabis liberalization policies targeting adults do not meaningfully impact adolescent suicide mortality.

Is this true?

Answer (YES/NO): YES